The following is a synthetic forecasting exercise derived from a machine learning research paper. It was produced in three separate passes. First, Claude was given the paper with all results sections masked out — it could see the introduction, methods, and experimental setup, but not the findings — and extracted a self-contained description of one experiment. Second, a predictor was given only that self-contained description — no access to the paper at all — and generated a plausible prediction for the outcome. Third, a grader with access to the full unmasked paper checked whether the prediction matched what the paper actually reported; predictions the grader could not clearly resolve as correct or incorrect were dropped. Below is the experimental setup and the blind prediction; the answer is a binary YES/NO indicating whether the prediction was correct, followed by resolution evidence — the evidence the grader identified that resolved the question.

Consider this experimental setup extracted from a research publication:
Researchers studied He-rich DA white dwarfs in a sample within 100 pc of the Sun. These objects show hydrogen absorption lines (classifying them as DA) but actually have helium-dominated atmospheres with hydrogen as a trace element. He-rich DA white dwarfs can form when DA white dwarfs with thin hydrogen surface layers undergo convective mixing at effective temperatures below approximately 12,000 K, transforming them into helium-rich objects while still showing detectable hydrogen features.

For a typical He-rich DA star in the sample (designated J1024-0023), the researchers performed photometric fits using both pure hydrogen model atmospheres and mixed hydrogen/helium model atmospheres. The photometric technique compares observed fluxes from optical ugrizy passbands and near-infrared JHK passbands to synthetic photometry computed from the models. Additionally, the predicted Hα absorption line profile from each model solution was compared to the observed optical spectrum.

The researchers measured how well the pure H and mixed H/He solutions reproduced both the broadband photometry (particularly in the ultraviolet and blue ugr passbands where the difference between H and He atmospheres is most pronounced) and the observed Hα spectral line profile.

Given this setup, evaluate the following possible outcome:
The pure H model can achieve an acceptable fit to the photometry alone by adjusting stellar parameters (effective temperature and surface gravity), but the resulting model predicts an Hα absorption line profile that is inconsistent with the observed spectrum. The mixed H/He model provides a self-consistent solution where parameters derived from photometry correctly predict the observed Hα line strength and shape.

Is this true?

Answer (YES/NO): NO